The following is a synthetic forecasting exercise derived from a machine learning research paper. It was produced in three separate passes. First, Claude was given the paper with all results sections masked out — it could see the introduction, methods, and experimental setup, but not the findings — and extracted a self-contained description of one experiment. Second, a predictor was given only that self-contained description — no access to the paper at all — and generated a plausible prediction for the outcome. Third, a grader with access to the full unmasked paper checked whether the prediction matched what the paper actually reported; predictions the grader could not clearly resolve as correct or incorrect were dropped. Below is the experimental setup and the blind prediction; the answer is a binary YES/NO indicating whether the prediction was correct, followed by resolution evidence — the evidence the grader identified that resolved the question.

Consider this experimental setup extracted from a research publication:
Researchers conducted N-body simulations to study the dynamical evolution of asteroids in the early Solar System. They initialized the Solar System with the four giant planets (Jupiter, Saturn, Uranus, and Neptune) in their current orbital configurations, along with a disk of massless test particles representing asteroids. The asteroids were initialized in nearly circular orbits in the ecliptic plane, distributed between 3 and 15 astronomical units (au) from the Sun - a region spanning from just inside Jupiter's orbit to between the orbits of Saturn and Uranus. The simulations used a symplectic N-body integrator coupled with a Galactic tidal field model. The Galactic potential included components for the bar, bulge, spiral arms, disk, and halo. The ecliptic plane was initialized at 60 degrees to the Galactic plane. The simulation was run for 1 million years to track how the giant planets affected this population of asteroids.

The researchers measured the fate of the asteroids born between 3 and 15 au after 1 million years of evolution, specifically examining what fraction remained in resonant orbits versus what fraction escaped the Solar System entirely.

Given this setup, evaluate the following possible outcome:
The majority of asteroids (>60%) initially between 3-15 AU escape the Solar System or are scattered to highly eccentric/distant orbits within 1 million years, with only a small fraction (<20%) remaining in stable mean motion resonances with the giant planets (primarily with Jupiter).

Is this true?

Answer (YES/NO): NO